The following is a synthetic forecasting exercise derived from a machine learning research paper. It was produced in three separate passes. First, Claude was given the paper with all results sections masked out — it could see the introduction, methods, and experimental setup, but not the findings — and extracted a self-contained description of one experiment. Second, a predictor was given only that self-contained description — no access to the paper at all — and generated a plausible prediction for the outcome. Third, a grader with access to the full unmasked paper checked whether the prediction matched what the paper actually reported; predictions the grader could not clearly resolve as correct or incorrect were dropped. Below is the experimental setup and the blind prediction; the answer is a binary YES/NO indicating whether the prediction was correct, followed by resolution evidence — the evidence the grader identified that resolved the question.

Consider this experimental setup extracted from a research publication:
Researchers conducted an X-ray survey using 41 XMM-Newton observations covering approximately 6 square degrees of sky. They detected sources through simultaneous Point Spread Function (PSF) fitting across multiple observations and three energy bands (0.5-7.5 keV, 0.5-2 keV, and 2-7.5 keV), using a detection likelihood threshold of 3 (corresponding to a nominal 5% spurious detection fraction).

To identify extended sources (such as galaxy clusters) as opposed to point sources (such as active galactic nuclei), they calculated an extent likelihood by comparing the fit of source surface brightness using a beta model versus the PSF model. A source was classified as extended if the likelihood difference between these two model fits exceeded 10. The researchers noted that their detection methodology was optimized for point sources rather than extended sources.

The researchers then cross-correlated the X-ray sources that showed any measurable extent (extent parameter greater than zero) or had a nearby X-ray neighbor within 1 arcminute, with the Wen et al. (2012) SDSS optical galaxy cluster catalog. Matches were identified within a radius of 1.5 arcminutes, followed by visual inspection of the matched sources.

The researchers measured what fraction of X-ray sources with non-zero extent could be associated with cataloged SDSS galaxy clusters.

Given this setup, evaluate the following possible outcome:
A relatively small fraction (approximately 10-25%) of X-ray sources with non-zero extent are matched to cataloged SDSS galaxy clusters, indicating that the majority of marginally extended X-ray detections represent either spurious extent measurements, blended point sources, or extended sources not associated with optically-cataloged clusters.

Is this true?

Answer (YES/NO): NO